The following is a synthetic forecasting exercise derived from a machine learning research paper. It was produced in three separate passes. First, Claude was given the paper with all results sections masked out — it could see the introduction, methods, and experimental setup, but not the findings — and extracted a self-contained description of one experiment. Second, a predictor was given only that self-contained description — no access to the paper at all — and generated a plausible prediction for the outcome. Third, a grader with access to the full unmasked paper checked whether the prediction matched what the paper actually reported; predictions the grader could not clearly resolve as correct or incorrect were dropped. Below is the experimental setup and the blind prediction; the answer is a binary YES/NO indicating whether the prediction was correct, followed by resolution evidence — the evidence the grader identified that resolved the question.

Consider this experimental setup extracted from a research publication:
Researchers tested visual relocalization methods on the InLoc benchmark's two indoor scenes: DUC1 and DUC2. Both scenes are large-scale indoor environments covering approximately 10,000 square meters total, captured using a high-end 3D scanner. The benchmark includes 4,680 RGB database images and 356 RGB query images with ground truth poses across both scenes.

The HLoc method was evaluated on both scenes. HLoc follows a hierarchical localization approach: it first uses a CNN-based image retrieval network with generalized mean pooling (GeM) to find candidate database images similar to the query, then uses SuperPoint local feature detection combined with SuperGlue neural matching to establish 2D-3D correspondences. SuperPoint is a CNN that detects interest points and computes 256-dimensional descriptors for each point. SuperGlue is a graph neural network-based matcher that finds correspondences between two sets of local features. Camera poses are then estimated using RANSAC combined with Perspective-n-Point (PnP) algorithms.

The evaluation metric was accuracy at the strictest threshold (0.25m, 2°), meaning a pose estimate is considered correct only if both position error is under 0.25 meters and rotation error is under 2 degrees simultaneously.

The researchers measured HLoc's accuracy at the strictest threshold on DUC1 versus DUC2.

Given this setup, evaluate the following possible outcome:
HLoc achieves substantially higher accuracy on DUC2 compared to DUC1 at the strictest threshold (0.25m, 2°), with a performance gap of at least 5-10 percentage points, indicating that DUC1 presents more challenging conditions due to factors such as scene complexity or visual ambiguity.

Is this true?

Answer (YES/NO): YES